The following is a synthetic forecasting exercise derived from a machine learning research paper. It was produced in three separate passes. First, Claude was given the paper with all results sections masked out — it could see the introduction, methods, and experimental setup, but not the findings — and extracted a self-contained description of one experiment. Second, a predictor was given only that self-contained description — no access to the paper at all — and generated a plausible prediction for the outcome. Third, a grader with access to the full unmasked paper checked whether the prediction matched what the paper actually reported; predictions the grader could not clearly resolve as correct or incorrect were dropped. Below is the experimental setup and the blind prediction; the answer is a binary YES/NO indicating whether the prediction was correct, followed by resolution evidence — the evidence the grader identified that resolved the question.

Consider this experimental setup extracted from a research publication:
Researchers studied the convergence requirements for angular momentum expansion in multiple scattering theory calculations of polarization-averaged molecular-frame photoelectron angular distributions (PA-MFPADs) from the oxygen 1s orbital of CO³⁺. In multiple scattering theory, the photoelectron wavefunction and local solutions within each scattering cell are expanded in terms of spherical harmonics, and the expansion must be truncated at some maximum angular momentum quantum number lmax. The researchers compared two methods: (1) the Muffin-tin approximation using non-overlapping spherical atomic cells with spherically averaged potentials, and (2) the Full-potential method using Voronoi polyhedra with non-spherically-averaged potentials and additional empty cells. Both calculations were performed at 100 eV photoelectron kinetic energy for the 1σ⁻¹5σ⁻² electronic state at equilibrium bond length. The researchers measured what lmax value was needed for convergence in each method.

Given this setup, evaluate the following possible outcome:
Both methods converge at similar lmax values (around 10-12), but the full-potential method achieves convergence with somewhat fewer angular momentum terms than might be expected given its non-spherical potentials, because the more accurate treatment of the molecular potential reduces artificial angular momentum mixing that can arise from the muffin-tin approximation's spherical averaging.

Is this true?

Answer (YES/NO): NO